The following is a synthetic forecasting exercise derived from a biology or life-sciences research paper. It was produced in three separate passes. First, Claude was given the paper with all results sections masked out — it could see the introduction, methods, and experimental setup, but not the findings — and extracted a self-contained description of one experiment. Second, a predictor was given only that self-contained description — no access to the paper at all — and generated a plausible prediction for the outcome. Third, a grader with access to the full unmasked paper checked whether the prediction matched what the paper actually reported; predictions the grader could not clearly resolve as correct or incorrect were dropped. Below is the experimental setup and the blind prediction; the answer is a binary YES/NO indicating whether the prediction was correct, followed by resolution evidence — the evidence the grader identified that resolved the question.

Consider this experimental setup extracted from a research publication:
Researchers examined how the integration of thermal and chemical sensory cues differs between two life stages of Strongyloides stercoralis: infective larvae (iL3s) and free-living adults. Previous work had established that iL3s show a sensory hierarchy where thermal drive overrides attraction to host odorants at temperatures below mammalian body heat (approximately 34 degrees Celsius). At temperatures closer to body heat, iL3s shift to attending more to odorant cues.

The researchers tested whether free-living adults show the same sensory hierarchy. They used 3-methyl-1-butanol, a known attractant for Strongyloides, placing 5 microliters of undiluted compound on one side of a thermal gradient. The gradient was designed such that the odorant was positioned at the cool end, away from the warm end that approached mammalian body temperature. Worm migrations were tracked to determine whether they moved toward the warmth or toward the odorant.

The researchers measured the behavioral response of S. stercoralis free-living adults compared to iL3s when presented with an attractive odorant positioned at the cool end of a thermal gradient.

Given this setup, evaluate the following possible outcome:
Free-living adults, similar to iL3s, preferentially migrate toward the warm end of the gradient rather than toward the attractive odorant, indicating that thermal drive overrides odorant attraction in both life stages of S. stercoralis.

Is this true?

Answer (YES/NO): NO